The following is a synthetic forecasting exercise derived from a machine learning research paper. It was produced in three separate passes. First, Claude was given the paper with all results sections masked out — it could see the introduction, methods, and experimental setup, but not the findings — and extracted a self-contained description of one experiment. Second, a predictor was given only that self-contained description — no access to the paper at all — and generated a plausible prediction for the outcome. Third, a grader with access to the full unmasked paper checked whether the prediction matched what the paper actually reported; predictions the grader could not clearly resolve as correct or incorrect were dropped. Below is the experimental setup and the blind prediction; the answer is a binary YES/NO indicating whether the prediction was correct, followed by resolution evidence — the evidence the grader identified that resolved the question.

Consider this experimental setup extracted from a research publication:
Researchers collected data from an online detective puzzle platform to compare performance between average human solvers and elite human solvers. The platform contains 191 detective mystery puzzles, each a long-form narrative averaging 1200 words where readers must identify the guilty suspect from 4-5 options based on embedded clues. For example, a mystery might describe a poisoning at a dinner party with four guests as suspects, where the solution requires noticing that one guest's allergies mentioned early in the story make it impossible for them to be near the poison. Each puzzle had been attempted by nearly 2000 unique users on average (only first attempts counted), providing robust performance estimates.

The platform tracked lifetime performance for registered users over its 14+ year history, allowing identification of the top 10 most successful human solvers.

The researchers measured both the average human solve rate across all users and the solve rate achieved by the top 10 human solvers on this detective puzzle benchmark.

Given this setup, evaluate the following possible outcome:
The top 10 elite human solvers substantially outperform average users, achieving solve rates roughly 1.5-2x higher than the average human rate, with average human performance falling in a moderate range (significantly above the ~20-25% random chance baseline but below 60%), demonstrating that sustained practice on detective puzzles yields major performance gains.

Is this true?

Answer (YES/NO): YES